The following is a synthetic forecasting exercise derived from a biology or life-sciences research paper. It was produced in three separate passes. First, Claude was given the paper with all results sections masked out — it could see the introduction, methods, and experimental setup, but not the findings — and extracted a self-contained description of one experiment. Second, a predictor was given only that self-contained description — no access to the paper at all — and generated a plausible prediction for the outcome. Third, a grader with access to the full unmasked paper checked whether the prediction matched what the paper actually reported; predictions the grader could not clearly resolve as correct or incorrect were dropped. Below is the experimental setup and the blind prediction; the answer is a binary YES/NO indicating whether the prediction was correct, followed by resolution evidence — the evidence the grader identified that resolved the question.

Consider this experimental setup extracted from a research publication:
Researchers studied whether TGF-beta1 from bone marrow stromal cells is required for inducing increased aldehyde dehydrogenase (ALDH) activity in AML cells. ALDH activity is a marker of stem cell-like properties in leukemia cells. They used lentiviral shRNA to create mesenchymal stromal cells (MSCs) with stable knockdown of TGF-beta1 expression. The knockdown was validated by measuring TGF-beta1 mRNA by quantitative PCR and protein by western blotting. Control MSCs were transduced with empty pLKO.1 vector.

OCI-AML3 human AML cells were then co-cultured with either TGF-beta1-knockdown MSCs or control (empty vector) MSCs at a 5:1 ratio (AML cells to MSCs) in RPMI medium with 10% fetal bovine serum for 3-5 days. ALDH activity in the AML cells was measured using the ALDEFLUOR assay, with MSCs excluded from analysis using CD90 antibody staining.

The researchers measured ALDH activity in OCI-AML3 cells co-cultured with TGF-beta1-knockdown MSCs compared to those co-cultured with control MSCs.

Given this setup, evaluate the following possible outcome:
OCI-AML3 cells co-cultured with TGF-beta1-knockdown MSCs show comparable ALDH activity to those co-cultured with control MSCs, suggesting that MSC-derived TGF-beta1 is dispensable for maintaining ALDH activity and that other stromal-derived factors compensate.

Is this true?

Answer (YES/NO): NO